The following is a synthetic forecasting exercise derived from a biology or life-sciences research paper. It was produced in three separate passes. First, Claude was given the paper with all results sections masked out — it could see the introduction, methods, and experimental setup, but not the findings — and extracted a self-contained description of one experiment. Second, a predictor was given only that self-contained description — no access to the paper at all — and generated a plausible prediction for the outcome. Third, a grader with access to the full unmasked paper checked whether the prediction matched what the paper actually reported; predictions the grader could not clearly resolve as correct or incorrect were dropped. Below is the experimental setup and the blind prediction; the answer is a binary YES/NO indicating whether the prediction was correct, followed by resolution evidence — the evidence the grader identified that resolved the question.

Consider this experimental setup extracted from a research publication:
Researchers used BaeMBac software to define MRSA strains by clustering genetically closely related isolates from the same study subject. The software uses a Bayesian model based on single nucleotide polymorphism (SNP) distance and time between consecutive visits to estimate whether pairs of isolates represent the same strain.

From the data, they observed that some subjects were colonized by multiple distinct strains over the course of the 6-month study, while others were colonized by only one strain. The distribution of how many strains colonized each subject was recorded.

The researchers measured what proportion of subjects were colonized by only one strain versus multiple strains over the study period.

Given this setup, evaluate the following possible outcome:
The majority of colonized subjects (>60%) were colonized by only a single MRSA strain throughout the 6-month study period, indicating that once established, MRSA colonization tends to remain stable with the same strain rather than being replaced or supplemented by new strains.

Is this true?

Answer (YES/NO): YES